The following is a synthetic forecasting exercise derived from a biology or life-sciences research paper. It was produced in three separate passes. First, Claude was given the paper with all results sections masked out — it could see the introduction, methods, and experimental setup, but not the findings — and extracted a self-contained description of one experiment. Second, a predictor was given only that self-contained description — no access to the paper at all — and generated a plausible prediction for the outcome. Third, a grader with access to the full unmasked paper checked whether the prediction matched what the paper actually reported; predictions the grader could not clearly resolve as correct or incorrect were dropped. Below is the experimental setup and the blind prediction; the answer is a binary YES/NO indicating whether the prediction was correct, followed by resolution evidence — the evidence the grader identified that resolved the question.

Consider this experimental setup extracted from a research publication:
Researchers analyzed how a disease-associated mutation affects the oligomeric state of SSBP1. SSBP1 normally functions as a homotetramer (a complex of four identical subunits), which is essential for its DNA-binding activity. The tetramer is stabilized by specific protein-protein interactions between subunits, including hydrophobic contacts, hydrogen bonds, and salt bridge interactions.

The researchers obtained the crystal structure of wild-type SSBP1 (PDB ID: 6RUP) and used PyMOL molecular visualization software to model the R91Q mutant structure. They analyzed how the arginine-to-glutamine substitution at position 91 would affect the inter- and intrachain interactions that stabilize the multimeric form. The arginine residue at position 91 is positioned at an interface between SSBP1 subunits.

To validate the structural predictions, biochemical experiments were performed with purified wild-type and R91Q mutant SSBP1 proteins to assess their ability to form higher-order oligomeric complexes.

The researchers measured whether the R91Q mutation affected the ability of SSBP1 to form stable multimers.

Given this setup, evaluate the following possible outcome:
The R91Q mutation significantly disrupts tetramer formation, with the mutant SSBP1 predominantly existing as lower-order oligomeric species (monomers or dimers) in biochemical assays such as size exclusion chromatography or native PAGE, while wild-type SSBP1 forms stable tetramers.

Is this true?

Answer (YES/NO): NO